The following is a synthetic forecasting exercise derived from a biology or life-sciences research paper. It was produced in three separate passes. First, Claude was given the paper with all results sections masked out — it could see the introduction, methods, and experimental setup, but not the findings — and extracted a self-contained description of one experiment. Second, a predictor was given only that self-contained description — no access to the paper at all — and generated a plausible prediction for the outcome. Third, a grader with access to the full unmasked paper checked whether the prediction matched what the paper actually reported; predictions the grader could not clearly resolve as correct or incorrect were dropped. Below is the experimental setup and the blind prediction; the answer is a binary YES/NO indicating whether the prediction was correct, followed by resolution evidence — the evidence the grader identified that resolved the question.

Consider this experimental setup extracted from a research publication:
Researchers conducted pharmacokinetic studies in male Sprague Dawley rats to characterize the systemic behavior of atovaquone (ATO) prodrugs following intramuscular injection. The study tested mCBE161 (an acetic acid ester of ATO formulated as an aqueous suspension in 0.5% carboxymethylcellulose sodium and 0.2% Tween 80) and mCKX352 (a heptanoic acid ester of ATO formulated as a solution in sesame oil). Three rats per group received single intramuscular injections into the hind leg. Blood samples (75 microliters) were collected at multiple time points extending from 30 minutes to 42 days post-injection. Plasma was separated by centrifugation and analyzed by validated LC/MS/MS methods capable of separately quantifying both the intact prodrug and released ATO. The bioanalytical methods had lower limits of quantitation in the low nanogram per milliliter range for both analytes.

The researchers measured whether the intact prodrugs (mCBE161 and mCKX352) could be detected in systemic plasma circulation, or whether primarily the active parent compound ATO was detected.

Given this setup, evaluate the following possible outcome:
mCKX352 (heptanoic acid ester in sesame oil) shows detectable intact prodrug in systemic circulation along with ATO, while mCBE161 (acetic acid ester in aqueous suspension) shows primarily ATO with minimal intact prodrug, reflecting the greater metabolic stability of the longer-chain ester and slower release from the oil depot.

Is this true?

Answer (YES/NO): YES